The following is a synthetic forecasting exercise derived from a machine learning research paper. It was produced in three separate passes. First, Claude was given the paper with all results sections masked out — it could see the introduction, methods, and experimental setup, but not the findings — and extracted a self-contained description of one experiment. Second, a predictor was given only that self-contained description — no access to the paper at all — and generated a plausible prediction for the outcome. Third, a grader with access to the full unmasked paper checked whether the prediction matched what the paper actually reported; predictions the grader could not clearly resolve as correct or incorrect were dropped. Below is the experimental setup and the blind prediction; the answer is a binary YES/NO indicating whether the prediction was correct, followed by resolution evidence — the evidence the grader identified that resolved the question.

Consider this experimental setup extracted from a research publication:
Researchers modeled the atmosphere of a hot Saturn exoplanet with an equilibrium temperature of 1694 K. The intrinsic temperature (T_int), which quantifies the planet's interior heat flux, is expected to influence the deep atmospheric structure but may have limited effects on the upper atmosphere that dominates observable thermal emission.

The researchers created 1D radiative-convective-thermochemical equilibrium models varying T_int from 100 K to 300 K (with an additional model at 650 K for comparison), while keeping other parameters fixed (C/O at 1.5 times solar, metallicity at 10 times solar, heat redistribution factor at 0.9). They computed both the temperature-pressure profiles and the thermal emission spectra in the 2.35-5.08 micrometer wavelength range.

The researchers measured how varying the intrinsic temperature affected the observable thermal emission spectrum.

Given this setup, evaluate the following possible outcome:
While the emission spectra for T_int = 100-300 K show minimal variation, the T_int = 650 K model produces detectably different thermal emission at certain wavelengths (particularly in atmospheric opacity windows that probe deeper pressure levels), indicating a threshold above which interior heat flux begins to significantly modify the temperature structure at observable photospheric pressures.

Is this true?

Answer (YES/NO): NO